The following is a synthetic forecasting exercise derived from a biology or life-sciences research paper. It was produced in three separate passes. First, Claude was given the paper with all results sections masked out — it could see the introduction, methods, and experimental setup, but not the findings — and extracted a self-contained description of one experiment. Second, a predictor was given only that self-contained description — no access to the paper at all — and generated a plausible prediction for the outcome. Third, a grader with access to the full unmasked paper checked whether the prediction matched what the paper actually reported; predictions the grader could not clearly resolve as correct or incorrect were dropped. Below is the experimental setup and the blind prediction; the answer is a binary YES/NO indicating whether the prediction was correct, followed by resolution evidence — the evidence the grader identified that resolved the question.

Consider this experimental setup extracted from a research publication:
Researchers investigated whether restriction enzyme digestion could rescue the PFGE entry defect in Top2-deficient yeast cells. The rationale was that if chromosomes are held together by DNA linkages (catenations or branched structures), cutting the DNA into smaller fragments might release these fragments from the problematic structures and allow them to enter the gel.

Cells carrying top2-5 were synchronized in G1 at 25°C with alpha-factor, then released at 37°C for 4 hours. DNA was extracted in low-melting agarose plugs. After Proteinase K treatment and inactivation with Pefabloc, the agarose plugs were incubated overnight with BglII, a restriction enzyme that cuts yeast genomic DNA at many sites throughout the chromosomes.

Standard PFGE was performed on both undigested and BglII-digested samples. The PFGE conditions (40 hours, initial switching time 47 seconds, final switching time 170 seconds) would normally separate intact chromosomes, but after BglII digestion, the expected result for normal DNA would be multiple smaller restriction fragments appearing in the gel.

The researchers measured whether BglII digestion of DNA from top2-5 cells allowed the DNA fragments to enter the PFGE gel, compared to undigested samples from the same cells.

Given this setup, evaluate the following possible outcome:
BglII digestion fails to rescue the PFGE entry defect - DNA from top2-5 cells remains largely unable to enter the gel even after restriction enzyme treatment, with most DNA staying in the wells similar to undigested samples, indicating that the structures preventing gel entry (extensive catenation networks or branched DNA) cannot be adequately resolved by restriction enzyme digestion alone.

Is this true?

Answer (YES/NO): NO